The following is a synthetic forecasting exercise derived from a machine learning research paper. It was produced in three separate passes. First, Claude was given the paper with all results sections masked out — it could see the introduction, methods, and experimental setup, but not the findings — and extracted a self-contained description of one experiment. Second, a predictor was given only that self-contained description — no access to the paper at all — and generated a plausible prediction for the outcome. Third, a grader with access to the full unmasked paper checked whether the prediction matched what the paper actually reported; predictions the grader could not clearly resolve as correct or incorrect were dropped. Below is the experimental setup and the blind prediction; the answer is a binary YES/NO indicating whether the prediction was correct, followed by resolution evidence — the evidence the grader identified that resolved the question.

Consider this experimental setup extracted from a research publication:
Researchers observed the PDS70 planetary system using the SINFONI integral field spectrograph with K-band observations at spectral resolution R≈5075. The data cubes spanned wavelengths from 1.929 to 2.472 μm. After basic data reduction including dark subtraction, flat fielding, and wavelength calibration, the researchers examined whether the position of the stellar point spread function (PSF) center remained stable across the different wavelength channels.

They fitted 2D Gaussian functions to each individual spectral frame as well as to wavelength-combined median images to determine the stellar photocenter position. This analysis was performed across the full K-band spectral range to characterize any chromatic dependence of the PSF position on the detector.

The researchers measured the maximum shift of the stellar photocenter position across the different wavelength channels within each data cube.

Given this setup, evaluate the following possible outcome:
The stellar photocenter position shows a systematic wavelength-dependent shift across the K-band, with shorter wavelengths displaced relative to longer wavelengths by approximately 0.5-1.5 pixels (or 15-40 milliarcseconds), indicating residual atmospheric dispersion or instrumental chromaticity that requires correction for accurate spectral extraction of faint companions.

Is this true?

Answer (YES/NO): NO